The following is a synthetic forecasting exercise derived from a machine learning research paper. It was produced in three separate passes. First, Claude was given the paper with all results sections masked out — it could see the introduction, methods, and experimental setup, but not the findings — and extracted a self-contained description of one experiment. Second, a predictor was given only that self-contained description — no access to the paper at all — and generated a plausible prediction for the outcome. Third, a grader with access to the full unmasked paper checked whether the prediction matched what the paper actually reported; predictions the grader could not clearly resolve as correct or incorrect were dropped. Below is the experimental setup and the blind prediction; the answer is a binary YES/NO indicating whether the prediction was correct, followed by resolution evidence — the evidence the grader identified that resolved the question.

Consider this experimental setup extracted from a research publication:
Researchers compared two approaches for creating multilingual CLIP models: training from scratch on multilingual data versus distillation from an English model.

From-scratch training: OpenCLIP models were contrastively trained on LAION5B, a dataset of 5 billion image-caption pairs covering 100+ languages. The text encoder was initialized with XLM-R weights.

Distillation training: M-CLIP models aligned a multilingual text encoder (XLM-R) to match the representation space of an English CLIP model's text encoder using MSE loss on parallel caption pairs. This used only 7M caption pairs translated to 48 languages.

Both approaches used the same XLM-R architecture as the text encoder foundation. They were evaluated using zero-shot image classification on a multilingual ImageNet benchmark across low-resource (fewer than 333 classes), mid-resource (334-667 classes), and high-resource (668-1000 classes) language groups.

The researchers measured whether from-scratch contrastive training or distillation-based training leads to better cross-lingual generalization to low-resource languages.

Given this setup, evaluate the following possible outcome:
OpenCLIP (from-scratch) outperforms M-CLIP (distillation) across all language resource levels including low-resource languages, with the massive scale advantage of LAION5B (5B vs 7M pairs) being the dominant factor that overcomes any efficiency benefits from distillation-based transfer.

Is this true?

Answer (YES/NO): NO